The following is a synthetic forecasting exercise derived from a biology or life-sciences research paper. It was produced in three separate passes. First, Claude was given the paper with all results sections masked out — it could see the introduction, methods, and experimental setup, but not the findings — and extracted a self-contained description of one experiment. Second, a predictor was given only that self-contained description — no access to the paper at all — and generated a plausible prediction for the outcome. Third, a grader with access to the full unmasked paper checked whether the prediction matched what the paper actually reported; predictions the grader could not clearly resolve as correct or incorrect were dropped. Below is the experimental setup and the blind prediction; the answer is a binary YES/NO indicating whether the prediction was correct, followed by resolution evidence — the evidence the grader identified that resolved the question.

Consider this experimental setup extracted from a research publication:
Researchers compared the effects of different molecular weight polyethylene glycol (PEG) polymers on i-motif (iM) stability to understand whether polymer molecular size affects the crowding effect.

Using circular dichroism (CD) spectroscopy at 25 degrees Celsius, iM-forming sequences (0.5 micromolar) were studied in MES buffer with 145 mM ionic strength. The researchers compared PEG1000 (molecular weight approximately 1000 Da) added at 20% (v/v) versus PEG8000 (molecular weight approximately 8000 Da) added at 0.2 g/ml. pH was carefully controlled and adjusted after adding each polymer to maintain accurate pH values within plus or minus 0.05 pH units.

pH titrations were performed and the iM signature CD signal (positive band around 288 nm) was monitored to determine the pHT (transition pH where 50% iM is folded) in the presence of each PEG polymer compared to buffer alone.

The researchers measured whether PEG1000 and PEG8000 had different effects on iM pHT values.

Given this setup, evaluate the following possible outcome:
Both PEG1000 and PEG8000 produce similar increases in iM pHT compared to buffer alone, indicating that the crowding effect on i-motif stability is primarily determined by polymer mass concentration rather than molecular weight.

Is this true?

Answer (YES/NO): NO